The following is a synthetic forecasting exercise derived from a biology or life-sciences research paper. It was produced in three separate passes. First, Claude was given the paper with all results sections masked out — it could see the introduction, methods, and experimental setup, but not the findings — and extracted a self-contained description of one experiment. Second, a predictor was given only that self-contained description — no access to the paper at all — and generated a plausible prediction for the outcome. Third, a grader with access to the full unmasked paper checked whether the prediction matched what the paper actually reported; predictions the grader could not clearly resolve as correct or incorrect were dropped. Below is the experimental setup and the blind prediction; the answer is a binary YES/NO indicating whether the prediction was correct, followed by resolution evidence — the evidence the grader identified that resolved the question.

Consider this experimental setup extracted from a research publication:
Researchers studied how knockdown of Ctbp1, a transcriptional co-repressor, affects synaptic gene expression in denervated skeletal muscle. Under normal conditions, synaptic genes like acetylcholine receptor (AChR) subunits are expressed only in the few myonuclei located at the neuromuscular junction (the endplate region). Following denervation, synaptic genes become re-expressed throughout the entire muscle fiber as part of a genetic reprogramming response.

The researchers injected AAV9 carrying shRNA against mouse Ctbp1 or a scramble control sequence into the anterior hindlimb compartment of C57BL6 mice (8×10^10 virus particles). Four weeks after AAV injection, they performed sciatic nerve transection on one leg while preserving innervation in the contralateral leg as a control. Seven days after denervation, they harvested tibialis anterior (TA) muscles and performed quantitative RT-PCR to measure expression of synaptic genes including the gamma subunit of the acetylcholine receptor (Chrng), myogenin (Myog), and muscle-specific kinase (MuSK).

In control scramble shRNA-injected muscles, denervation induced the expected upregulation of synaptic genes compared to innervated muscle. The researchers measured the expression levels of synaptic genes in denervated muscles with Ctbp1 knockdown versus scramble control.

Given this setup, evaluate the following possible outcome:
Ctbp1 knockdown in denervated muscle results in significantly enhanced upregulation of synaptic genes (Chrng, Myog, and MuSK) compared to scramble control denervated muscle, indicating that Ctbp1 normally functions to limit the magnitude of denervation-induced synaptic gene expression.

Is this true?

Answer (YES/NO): NO